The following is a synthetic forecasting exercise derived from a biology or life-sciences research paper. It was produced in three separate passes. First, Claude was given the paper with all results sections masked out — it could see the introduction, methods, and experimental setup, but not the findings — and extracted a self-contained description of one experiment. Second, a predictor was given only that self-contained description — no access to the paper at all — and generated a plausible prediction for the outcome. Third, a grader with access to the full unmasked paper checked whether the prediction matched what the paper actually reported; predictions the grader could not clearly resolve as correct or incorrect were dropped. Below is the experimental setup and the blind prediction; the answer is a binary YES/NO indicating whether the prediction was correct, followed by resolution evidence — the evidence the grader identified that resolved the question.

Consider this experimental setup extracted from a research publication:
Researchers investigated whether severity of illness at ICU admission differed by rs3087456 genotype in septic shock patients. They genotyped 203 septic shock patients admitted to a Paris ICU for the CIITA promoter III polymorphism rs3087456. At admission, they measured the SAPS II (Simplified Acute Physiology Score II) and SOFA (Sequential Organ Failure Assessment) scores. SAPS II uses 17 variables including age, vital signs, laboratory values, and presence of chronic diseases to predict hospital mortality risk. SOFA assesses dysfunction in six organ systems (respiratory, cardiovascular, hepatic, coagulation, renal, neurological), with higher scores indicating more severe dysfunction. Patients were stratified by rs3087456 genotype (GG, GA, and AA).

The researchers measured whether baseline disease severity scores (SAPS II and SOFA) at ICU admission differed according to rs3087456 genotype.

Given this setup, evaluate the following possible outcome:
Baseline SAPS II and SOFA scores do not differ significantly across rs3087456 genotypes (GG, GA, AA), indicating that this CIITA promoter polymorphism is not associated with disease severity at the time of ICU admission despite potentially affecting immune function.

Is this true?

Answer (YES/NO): YES